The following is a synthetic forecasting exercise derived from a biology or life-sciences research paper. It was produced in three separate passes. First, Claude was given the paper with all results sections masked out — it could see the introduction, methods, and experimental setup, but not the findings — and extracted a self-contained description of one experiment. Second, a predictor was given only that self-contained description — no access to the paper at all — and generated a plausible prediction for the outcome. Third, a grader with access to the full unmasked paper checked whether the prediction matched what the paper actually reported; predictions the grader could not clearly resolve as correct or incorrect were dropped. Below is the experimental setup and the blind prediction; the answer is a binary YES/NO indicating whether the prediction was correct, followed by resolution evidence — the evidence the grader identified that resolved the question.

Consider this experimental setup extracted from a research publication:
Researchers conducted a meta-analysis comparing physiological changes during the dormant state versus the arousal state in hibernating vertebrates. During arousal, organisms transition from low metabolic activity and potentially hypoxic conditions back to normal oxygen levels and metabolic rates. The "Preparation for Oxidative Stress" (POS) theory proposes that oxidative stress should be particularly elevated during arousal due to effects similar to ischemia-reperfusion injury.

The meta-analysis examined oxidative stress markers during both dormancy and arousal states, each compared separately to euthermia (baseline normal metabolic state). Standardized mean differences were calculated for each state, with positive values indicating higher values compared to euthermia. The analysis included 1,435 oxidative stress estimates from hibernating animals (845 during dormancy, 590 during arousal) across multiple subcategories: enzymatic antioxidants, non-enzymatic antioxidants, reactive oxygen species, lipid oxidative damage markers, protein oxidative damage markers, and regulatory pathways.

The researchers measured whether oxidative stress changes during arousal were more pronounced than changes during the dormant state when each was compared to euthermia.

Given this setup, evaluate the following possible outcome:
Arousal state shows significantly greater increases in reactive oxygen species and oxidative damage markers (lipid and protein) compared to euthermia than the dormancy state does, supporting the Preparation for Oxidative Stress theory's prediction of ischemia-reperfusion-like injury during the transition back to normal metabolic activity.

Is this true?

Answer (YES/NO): NO